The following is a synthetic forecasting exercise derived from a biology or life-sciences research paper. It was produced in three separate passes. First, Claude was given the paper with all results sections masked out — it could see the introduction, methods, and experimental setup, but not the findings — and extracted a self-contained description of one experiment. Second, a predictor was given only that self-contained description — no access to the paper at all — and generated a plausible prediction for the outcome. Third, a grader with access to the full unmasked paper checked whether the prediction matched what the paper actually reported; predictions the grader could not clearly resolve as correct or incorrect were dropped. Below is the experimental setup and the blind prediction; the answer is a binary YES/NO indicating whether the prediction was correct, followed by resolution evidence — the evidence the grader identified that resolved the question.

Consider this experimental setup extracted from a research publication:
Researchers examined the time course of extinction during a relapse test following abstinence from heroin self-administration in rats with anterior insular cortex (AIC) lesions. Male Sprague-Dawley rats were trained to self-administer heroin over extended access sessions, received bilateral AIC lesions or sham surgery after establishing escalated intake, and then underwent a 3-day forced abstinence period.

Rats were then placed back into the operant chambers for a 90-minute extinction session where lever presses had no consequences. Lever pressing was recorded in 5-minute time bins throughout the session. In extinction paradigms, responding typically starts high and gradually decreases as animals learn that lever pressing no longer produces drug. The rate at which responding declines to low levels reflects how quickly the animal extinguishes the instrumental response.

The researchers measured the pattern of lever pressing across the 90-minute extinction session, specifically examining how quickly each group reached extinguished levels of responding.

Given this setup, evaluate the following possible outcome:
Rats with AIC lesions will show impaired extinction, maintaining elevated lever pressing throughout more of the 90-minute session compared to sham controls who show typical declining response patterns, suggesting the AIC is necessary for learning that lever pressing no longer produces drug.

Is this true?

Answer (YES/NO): NO